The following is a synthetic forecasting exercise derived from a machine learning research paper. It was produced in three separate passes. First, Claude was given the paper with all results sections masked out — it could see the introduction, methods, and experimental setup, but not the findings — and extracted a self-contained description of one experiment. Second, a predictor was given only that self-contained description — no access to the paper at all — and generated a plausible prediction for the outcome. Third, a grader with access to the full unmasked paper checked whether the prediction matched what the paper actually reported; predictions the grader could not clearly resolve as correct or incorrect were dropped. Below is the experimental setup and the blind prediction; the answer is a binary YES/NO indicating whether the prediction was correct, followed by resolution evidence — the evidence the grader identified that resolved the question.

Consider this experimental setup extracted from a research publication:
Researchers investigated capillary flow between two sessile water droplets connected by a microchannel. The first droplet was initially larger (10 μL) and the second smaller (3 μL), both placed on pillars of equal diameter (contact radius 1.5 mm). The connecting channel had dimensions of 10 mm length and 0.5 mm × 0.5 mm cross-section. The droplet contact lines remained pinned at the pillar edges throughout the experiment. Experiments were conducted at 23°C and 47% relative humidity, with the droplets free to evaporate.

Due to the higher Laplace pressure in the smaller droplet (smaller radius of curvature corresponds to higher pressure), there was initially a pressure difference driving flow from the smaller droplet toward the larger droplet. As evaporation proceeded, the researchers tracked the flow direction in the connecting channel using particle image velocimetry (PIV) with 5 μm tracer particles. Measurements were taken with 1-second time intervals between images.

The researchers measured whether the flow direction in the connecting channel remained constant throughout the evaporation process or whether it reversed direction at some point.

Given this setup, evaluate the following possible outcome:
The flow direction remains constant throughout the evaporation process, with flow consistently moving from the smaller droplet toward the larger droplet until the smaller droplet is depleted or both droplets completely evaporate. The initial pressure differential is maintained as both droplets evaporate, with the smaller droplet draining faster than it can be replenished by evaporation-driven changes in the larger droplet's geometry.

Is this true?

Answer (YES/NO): NO